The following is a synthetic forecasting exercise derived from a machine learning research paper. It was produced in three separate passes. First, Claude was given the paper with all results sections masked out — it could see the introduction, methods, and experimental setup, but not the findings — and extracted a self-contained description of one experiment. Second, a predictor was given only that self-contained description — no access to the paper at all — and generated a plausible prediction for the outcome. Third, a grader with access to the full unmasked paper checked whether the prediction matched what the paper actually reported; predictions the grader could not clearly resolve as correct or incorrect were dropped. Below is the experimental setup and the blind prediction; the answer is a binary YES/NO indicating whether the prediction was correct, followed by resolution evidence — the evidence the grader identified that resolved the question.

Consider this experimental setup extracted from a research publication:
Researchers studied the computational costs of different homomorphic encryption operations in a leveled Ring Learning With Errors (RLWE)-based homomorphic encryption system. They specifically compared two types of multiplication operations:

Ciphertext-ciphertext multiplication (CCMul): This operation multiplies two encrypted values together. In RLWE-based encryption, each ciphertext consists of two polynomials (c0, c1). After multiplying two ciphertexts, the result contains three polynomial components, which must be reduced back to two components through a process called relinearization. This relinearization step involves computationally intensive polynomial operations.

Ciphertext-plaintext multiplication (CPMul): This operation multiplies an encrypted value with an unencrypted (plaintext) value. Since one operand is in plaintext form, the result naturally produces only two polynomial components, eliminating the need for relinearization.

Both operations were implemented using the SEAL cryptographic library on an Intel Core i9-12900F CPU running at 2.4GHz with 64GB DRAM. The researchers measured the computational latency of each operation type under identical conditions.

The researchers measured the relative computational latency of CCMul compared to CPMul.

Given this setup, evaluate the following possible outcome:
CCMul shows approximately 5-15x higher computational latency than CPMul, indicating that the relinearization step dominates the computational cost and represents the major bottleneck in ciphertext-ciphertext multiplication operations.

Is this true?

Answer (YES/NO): YES